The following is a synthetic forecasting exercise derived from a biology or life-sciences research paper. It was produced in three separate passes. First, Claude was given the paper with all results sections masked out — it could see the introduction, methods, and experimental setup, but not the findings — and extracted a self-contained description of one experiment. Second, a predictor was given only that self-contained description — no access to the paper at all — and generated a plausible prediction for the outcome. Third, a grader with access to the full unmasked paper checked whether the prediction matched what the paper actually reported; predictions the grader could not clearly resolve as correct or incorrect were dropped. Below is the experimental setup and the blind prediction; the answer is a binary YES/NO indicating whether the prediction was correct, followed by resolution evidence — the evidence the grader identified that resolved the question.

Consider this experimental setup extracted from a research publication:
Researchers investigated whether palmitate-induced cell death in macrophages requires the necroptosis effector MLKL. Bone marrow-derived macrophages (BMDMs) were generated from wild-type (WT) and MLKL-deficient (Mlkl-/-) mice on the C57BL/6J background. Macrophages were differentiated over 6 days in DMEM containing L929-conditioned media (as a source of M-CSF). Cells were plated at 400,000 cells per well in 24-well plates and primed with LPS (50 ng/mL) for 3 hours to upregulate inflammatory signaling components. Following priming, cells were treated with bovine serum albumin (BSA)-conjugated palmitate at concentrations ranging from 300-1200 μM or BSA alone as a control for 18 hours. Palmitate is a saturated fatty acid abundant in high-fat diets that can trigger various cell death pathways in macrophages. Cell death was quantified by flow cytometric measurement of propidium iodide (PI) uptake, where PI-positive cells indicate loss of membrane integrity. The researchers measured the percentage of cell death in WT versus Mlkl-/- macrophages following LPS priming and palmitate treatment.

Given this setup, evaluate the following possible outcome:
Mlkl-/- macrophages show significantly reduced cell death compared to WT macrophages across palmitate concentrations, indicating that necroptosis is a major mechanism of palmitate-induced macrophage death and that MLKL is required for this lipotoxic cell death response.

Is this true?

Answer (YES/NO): NO